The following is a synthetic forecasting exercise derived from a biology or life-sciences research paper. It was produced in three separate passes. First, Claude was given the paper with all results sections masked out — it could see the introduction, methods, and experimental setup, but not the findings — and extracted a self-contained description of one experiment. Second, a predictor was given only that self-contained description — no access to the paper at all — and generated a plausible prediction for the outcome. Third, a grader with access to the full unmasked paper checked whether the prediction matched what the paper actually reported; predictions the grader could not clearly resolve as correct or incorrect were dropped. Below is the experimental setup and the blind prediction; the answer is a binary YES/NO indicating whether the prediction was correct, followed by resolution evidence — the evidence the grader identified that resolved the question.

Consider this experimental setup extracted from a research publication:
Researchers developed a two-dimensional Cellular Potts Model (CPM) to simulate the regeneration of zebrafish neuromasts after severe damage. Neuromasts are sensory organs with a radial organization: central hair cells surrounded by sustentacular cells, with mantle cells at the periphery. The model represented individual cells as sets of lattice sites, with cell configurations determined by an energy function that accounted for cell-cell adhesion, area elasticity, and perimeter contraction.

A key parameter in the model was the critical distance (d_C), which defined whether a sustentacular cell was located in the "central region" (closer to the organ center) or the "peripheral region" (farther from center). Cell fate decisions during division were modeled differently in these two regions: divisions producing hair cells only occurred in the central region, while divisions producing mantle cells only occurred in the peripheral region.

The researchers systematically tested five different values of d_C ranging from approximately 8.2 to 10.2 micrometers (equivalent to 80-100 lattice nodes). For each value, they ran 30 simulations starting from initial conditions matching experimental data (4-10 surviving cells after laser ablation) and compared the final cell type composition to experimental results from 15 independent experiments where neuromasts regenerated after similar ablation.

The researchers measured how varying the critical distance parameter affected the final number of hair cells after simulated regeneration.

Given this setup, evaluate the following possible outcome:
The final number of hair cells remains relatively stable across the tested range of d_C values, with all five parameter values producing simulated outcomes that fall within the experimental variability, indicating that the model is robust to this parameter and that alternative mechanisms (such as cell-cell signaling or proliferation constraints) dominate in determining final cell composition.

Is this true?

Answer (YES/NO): NO